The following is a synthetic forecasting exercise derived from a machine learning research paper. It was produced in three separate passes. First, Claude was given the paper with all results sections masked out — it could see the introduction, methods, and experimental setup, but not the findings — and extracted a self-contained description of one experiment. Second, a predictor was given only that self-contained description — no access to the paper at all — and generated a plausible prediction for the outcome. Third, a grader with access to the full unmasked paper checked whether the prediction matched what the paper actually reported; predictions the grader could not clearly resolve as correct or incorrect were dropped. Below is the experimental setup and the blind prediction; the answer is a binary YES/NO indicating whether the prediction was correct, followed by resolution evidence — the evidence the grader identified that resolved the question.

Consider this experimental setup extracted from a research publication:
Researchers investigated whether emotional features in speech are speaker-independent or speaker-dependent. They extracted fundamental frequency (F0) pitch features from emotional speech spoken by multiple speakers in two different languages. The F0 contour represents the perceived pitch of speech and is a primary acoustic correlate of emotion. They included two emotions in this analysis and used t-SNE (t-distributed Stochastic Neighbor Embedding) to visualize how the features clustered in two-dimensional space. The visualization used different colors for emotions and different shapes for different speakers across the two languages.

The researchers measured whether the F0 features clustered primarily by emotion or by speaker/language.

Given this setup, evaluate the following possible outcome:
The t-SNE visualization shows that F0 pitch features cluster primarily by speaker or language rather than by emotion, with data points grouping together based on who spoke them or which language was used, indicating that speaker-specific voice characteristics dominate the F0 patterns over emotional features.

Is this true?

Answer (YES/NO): NO